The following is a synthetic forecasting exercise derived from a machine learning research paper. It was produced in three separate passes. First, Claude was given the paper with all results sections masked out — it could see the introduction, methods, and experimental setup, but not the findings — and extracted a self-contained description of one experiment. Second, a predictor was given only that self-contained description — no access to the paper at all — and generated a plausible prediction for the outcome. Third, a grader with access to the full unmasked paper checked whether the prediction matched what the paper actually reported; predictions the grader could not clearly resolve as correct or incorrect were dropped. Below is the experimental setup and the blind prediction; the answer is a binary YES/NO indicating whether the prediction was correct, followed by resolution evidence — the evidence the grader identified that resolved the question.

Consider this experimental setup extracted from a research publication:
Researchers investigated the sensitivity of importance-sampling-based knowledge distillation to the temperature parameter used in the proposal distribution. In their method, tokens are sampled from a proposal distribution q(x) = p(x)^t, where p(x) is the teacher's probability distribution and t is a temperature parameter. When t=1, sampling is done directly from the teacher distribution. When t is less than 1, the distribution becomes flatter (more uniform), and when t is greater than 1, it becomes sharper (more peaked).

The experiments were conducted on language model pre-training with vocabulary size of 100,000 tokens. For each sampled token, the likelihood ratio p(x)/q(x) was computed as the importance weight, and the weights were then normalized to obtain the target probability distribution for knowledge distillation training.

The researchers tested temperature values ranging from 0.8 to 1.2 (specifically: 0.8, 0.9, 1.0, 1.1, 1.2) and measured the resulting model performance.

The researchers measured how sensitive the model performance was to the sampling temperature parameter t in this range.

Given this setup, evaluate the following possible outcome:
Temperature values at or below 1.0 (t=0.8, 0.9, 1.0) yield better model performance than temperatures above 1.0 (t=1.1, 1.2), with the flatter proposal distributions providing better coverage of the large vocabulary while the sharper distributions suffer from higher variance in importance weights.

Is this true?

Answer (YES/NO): NO